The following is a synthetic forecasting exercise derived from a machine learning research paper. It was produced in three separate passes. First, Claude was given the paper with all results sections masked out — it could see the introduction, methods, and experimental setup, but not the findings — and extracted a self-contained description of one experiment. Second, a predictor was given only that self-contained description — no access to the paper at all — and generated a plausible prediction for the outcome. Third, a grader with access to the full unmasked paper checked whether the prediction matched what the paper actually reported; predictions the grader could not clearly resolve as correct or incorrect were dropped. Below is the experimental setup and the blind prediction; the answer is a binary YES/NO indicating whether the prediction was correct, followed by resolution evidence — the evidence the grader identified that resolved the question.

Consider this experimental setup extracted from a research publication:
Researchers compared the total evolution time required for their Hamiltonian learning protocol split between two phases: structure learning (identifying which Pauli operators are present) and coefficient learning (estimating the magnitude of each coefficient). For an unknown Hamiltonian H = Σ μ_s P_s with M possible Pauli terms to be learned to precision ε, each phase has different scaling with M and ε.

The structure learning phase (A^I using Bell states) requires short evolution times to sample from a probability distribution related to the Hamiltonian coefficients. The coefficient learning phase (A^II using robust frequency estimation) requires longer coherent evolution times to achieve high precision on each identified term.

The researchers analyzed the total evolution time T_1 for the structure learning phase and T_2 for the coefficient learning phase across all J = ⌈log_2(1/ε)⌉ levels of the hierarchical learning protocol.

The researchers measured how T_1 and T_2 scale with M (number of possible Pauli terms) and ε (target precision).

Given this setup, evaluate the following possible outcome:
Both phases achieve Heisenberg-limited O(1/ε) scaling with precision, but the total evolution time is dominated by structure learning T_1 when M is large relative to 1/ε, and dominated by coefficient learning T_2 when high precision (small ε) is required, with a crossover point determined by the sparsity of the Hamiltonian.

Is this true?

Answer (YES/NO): NO